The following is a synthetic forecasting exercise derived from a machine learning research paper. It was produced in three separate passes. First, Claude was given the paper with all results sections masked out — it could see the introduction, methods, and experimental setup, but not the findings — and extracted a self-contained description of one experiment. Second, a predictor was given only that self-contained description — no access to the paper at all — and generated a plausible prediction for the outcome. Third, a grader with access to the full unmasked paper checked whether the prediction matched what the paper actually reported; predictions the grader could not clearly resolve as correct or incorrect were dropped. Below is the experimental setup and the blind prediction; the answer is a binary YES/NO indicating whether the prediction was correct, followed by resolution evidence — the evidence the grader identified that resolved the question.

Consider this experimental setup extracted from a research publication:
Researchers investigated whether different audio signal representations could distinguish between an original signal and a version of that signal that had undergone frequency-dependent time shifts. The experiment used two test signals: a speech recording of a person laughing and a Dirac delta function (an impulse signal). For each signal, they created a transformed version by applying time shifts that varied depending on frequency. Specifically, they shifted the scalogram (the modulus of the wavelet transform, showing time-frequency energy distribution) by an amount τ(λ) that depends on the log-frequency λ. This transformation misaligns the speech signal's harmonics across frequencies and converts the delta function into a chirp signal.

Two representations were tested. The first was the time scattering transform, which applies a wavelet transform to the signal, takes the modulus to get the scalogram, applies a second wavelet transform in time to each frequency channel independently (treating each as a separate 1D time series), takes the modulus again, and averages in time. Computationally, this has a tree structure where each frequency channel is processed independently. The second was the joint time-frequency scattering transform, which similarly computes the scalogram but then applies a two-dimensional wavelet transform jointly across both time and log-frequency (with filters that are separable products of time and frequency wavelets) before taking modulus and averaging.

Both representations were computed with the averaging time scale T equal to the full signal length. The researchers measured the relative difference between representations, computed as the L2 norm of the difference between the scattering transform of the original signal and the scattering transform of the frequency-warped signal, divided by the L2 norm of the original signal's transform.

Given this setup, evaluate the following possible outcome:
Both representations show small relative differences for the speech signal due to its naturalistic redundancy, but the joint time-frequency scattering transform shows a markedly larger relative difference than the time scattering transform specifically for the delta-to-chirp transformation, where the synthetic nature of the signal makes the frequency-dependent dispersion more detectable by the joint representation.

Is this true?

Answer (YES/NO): NO